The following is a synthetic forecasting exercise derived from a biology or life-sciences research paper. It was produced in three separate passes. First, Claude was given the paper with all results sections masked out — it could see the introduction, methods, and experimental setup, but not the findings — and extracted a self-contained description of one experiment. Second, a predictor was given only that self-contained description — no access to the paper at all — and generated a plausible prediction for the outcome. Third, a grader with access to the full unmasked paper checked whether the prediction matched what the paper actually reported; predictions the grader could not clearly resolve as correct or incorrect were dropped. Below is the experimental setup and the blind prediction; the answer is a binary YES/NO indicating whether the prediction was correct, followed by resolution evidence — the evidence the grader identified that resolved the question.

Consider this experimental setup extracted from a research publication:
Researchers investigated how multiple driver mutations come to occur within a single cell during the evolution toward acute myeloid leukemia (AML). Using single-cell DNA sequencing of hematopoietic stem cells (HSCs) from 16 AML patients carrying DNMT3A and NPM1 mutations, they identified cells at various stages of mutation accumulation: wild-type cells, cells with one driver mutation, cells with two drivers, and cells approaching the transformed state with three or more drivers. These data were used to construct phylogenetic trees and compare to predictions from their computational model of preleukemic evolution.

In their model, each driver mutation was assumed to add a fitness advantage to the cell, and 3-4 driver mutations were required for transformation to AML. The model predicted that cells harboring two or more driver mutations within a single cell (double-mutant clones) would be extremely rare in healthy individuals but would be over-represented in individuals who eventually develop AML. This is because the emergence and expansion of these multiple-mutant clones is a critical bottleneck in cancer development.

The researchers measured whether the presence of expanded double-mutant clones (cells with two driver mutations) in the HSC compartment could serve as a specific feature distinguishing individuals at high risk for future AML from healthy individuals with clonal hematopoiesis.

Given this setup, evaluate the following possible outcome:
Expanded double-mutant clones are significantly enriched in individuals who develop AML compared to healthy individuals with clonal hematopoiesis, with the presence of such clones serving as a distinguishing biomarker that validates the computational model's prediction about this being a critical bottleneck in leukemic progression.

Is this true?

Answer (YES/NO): YES